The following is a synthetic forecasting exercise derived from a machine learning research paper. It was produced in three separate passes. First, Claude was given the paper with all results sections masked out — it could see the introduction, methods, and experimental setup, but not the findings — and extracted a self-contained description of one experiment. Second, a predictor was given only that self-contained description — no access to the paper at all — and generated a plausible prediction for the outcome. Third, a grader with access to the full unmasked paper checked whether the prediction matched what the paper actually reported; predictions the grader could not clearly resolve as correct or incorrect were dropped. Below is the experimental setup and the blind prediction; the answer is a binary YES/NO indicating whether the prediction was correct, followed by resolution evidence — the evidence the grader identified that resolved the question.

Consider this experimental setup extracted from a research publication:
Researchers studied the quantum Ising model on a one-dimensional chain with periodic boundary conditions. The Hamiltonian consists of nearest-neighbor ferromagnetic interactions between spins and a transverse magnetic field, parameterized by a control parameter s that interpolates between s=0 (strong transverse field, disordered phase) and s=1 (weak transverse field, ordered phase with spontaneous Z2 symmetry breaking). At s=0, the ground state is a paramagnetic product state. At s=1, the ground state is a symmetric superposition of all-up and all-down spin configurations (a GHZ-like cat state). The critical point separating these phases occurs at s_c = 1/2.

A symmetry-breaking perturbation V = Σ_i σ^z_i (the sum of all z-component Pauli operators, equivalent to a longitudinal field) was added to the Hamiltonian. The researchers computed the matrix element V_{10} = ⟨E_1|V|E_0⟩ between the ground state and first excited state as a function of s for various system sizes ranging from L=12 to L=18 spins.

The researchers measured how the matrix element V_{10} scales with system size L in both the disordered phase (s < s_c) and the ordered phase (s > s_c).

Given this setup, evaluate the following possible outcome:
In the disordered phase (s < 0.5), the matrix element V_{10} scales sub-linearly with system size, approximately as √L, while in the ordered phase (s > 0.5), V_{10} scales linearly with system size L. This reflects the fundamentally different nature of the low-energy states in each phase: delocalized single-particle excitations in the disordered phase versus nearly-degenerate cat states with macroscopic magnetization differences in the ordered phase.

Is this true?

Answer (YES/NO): YES